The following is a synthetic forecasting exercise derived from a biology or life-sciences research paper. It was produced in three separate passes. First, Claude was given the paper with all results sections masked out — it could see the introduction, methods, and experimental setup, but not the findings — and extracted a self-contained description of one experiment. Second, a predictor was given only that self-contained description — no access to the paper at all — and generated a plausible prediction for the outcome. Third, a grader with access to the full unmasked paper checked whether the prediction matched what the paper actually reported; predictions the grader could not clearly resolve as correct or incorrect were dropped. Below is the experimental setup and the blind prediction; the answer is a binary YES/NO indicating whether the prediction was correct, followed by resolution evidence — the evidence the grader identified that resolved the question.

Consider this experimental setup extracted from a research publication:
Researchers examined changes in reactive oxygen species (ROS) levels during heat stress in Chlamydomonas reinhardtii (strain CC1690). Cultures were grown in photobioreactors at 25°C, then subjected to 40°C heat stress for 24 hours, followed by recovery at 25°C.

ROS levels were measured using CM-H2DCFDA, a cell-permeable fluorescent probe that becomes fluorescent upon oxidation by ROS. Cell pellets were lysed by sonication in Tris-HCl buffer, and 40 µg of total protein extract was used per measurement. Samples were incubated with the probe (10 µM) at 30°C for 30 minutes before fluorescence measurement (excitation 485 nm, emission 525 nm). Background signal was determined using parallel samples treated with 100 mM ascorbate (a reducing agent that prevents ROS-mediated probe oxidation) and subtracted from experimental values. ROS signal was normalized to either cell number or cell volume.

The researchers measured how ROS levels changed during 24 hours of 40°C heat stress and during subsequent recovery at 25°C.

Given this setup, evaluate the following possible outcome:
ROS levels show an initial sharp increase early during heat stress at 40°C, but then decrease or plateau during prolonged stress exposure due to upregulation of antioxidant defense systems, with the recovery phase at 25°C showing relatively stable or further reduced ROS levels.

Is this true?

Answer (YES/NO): NO